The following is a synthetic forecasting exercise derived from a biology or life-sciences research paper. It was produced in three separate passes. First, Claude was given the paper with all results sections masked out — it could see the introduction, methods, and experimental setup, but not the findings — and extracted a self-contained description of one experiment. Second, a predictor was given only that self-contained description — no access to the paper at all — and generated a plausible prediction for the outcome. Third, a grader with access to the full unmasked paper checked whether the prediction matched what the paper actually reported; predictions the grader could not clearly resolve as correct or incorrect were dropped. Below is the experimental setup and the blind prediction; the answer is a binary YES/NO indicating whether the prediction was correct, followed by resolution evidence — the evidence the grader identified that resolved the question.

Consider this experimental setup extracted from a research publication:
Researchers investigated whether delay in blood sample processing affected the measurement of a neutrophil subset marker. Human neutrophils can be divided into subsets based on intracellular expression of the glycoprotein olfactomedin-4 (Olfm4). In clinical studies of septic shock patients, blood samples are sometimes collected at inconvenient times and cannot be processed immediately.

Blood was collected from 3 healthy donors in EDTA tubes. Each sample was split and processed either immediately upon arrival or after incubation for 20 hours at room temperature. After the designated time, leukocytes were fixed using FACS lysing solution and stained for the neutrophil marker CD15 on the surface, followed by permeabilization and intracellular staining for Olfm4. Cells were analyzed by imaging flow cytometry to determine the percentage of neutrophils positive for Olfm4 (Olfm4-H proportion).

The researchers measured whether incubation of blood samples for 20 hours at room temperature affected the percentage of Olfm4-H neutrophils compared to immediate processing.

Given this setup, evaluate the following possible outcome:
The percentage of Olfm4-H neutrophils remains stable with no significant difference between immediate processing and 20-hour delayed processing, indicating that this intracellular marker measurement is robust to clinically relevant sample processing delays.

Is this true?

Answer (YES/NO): YES